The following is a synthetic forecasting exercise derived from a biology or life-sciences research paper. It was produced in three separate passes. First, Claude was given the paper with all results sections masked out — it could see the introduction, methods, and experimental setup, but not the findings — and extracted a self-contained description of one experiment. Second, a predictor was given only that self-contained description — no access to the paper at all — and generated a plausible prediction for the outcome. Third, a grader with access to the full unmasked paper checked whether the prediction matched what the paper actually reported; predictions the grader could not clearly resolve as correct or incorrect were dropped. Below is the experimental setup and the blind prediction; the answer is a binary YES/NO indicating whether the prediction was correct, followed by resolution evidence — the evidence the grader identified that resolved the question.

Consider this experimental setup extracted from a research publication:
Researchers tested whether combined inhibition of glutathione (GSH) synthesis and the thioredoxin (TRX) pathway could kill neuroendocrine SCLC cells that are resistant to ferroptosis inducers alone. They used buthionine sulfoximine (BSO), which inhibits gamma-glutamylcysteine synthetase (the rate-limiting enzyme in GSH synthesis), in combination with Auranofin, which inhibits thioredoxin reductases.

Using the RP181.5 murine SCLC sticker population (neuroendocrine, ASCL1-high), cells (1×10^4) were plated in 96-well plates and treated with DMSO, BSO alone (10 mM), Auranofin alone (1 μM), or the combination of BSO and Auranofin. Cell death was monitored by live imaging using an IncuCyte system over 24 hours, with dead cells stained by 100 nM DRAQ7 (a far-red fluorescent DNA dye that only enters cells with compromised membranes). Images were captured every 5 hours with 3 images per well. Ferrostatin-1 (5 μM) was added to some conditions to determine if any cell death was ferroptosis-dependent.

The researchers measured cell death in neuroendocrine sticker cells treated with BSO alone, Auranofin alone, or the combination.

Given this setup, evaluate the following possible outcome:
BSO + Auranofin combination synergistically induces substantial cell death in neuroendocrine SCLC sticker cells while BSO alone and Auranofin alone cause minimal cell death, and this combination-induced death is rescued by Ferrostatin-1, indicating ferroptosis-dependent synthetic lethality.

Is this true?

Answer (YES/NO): NO